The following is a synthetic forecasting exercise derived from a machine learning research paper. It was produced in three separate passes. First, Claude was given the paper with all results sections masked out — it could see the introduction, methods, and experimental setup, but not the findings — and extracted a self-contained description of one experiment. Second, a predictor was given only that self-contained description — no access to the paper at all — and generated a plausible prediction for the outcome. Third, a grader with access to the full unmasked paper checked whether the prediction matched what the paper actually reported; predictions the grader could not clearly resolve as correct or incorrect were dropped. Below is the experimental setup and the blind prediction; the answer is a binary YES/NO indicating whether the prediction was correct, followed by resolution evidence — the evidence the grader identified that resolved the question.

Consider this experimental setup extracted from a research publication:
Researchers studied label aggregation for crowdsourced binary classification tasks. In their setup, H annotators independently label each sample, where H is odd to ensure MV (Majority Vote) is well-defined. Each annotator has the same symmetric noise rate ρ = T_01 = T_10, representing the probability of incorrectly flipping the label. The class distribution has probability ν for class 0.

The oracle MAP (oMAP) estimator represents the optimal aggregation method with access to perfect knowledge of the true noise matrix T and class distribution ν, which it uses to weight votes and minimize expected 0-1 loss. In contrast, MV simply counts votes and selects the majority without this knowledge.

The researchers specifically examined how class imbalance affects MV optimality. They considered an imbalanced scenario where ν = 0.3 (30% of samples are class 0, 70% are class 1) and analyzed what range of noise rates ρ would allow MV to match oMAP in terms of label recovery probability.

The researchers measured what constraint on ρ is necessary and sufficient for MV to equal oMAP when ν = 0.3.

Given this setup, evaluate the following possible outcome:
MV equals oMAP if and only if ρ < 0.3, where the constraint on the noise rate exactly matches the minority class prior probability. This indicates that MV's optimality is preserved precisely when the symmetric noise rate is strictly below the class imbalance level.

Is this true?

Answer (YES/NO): YES